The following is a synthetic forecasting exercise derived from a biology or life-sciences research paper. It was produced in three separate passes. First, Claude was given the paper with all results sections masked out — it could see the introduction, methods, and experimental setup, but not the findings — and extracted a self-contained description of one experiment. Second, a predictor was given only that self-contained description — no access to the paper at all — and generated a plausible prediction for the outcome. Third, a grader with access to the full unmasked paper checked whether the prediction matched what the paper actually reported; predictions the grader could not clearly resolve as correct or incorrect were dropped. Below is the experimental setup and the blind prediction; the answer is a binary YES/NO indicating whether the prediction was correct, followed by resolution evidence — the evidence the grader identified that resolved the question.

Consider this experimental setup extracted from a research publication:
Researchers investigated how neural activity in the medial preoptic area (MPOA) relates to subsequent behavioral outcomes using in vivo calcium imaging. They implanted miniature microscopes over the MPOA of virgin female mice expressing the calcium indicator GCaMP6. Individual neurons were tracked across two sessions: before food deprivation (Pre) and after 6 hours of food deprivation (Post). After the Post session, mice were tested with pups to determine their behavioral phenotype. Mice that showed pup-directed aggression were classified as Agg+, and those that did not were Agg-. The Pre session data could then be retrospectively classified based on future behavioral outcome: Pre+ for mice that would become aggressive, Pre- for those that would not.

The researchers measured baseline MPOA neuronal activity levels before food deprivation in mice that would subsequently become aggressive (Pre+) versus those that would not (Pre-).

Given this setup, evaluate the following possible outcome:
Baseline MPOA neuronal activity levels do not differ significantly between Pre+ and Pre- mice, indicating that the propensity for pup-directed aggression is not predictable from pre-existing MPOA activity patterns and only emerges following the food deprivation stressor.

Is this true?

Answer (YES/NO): NO